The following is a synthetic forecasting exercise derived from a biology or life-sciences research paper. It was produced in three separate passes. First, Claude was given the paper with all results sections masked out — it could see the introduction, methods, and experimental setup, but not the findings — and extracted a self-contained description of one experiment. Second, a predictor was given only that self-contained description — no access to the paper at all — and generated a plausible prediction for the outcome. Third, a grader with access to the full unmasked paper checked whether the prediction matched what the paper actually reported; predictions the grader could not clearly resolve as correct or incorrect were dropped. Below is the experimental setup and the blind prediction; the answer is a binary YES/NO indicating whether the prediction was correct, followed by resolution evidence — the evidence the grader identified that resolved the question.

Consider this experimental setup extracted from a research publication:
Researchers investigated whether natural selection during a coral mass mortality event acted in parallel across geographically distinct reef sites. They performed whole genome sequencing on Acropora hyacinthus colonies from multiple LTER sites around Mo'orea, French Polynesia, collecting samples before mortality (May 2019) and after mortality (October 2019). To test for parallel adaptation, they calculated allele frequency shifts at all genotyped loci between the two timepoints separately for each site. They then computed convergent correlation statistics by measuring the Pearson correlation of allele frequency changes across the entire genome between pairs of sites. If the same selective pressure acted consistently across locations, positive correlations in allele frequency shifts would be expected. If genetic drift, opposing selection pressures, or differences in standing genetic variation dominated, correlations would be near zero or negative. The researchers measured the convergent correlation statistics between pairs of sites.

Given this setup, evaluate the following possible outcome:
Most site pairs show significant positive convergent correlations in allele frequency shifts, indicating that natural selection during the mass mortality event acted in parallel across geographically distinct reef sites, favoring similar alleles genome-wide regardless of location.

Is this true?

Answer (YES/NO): YES